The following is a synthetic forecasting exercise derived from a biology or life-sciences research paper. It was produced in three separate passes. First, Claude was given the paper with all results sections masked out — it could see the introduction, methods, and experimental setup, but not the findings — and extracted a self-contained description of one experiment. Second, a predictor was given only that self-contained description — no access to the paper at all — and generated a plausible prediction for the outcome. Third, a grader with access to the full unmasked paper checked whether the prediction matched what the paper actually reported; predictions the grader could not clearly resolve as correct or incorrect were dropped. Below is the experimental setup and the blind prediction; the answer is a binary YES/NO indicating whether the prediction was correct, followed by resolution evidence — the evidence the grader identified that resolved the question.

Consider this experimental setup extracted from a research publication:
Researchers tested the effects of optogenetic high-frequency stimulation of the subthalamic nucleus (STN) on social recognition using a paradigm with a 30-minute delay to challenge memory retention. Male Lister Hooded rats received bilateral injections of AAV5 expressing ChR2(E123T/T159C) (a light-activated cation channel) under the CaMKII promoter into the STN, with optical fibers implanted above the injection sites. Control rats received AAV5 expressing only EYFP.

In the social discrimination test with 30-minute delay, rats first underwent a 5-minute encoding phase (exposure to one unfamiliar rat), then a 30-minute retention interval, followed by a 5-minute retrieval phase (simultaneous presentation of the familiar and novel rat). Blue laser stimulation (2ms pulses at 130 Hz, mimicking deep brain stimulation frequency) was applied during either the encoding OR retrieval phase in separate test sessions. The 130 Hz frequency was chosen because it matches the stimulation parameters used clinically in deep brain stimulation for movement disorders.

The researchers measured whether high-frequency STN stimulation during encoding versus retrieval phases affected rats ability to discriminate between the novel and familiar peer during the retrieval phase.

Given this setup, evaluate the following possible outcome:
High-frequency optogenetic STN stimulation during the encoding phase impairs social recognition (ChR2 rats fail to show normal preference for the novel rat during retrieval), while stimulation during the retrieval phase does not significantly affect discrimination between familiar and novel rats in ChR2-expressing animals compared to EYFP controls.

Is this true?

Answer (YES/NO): YES